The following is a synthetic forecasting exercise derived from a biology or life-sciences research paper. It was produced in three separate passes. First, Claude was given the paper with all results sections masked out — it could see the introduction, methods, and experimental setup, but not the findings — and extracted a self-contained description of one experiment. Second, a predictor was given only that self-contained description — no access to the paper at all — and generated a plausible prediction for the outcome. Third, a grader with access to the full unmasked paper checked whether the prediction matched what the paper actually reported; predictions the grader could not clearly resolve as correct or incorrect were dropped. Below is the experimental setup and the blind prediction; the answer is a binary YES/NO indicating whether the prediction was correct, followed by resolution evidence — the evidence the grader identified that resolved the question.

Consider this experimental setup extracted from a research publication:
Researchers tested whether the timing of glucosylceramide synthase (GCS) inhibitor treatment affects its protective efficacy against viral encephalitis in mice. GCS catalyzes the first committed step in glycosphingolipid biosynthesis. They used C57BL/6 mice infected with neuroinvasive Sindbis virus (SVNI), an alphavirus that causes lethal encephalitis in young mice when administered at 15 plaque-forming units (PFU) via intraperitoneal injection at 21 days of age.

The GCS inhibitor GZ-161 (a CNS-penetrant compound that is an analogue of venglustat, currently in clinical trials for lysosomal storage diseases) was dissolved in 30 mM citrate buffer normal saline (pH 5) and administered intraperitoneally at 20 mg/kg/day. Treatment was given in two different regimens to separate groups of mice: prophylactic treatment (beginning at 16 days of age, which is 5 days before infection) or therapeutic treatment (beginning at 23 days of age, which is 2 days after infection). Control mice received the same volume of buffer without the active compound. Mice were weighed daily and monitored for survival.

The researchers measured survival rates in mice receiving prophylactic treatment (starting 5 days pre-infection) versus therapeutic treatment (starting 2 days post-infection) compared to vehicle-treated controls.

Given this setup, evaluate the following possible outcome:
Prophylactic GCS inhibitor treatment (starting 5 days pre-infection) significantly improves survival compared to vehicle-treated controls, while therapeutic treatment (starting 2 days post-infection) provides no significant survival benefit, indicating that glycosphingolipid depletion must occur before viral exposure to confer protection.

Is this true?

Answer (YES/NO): NO